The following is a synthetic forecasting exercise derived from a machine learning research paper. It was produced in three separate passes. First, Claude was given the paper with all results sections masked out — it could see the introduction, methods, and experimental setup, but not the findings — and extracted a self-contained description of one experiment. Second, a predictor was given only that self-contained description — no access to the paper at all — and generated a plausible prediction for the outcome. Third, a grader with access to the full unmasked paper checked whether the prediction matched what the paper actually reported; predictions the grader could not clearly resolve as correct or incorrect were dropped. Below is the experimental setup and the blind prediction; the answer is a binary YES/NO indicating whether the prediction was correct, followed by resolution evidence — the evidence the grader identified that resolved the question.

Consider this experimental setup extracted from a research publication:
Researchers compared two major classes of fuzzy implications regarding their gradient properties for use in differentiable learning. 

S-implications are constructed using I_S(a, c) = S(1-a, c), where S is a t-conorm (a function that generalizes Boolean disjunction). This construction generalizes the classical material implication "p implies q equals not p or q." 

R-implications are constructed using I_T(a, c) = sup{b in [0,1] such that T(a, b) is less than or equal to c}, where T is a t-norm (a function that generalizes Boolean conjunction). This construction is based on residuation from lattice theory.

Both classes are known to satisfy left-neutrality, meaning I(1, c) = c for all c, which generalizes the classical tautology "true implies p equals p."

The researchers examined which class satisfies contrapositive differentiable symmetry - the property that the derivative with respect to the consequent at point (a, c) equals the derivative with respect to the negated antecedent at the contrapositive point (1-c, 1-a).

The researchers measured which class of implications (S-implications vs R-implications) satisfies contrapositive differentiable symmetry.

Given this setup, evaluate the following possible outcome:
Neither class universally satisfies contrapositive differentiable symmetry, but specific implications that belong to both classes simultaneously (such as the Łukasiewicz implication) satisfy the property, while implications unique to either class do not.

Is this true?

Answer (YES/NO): NO